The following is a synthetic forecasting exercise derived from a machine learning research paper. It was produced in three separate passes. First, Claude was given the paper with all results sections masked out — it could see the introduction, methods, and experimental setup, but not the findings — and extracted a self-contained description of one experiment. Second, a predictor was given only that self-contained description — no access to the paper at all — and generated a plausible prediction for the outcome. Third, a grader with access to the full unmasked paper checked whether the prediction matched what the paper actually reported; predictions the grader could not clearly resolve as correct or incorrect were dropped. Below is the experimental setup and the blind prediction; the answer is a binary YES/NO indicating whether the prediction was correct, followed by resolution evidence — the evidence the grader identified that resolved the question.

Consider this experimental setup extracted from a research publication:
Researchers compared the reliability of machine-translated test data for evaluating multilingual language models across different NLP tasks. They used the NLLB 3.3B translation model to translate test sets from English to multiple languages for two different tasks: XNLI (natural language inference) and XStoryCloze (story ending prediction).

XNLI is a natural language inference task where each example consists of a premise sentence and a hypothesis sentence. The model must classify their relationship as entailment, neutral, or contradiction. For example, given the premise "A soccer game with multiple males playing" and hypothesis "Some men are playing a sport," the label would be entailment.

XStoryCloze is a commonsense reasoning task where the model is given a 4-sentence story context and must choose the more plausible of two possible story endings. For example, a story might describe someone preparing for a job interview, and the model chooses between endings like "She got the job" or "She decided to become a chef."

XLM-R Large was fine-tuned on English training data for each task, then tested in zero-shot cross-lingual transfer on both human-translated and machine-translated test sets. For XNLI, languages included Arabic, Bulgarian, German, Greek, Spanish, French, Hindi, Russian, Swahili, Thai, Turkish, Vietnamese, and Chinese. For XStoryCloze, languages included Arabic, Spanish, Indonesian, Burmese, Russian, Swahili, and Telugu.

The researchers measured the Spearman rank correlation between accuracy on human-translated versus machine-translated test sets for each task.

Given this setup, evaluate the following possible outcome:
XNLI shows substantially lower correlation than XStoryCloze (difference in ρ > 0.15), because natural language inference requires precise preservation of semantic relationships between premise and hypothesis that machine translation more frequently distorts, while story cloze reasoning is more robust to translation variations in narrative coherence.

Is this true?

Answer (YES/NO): YES